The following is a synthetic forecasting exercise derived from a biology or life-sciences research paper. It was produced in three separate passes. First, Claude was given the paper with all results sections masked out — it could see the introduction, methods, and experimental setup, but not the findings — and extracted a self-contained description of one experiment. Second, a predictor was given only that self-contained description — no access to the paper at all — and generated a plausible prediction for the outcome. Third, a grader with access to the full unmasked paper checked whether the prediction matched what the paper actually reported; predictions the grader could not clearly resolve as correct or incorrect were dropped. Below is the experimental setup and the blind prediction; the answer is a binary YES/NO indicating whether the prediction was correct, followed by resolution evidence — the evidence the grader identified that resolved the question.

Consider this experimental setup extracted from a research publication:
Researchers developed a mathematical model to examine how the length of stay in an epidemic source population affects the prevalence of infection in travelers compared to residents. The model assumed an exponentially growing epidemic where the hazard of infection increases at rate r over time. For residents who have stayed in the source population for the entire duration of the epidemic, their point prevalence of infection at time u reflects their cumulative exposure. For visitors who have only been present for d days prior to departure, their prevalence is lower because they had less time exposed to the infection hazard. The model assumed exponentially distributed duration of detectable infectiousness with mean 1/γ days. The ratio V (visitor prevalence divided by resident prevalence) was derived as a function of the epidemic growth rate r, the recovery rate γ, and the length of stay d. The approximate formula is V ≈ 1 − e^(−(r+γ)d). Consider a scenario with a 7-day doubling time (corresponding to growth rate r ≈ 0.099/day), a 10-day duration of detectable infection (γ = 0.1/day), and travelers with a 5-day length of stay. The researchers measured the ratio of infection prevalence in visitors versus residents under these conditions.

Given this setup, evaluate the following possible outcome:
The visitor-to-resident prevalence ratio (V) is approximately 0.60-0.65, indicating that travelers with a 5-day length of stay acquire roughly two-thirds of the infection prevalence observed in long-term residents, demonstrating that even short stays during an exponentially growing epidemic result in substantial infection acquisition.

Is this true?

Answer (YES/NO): YES